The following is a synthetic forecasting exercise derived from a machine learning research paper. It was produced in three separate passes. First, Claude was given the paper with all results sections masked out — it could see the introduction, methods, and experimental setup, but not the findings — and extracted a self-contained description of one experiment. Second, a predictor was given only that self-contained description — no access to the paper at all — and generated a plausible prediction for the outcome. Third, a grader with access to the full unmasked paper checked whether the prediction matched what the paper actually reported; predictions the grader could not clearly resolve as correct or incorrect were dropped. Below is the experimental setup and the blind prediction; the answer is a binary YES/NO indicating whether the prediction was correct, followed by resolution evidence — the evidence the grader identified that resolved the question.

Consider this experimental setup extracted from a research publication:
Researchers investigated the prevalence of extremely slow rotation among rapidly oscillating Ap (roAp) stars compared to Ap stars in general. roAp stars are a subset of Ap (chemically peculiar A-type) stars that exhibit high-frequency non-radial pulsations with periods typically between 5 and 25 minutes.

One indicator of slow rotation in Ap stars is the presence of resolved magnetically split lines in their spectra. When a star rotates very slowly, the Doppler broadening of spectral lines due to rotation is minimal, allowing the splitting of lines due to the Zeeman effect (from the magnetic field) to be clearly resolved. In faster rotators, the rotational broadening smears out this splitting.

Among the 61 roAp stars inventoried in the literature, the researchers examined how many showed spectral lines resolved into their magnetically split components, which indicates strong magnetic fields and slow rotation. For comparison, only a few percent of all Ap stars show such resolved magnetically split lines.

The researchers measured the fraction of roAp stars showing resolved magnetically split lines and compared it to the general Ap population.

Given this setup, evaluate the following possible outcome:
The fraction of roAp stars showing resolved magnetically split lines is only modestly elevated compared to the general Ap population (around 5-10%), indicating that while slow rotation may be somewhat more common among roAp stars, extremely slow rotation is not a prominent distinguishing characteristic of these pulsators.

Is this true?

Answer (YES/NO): NO